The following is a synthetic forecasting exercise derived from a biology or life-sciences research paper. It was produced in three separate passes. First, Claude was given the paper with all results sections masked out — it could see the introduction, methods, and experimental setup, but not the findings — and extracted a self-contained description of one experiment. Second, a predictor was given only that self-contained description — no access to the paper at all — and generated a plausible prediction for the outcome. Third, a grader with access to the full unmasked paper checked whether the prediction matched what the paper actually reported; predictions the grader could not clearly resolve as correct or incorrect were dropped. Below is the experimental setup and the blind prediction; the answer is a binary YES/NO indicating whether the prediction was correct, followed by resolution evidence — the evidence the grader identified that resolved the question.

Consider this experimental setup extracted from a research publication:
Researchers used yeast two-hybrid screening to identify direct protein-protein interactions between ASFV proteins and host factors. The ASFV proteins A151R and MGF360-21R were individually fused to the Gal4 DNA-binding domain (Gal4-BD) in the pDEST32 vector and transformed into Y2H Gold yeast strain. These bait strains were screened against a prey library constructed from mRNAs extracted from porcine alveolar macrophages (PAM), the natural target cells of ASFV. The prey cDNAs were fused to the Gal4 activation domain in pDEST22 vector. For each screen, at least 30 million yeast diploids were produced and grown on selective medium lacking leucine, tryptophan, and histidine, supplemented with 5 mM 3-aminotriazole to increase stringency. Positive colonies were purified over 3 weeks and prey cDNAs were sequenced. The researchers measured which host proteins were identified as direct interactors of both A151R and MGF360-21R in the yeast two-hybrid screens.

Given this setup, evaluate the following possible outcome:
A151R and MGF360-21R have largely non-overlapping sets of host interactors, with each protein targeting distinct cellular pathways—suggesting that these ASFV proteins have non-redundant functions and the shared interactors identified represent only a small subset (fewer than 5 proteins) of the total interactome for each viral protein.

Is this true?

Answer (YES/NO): NO